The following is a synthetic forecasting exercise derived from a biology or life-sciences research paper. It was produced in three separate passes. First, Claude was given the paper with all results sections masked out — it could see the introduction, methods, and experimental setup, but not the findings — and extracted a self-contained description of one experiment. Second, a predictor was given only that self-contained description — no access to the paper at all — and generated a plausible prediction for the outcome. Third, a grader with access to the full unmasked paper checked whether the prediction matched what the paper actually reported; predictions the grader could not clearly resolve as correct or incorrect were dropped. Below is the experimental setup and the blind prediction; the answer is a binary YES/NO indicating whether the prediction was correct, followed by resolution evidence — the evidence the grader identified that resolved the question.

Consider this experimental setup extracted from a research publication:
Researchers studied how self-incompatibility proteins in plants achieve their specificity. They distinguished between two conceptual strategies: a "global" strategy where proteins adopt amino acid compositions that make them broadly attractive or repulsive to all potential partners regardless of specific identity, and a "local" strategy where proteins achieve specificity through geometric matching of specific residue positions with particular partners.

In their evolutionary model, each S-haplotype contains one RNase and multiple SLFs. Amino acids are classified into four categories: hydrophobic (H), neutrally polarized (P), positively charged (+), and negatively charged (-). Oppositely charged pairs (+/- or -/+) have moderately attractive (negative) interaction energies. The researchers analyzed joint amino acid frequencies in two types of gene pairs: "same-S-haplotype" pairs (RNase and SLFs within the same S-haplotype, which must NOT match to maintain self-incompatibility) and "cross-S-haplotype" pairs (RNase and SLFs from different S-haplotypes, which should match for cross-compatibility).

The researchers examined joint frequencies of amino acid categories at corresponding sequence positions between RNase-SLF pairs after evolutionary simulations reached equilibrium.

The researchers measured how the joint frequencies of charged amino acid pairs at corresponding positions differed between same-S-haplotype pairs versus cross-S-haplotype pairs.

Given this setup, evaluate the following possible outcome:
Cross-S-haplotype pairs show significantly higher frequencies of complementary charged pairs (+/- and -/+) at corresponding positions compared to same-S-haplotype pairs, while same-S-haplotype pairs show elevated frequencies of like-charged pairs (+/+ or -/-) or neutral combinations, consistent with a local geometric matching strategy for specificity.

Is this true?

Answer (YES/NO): YES